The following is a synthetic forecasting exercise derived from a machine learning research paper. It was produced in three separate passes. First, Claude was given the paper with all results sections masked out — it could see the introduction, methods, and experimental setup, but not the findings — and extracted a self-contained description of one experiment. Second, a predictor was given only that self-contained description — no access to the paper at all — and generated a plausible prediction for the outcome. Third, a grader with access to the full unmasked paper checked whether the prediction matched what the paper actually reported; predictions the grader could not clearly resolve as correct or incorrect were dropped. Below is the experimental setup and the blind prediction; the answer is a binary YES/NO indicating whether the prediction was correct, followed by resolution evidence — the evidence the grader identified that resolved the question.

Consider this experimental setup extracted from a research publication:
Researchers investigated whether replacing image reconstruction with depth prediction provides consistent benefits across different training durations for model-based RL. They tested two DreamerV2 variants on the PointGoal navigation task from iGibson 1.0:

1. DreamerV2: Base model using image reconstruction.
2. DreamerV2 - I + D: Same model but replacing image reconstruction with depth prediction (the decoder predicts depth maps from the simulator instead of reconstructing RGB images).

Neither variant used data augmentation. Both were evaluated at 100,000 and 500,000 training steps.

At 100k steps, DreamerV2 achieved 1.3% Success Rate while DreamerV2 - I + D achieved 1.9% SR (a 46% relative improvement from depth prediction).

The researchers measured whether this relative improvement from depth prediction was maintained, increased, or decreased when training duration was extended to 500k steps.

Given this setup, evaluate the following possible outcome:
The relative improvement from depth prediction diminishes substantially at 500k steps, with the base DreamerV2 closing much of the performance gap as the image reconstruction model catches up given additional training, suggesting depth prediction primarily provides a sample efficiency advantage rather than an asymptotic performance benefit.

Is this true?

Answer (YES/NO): NO